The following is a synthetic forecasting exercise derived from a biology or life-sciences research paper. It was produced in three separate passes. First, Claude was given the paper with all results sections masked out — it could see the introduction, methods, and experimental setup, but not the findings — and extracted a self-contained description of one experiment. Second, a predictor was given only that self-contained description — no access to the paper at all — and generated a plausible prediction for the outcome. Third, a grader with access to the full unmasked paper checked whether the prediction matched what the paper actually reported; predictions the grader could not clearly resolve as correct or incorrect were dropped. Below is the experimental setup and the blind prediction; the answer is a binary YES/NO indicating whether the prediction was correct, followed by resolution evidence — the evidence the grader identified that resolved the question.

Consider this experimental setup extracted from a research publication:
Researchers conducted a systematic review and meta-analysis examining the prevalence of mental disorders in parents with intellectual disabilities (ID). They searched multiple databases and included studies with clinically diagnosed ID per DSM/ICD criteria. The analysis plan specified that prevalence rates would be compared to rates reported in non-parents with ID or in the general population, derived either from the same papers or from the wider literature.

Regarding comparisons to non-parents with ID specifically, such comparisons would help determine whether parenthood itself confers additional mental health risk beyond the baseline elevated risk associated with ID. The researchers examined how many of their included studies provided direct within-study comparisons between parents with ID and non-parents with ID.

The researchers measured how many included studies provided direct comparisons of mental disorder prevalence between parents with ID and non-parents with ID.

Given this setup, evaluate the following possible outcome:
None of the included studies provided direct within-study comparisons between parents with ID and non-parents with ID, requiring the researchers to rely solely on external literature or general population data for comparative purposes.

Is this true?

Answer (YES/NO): NO